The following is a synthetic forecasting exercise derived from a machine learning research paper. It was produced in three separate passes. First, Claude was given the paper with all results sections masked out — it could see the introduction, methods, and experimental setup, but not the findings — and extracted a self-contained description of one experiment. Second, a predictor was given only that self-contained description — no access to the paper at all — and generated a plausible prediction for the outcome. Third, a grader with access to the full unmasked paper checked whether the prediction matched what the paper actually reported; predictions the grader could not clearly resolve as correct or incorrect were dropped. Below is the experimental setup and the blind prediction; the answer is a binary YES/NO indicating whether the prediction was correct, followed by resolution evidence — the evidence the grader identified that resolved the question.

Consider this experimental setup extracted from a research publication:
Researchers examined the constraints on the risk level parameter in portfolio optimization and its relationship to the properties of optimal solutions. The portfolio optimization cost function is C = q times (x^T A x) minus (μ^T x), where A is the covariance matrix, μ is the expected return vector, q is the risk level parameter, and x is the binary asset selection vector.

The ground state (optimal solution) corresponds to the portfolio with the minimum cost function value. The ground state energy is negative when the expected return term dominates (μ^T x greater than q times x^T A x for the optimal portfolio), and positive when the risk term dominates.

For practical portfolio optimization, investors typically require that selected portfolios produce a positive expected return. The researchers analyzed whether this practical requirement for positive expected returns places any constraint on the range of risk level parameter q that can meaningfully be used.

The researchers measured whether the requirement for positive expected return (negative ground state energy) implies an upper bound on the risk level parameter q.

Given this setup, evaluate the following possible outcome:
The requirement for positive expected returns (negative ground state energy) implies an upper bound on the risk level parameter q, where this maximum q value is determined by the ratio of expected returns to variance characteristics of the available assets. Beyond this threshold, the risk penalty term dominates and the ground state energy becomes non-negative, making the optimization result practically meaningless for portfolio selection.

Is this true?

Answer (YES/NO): YES